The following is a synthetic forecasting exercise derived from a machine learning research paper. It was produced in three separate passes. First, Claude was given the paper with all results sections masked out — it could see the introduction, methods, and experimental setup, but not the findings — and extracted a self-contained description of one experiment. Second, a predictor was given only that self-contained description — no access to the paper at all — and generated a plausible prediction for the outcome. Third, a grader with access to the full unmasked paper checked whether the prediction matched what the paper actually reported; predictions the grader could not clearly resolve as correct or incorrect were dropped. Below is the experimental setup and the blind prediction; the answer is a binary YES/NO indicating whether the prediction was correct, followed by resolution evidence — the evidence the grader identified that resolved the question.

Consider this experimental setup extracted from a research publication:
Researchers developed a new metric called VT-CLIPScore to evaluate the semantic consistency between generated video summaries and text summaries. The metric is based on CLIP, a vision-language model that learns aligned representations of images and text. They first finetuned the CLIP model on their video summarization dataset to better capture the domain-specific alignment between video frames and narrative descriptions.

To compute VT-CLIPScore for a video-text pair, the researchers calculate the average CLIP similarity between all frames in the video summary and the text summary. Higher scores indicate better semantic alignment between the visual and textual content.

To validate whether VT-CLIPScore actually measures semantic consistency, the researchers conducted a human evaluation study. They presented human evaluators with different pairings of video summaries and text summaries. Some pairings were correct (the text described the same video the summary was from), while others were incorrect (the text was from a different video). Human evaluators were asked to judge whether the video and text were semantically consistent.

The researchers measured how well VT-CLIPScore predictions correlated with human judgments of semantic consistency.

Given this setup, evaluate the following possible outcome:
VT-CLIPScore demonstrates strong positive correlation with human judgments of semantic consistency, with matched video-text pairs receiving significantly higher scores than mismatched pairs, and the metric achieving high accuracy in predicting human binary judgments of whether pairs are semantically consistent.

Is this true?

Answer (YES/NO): NO